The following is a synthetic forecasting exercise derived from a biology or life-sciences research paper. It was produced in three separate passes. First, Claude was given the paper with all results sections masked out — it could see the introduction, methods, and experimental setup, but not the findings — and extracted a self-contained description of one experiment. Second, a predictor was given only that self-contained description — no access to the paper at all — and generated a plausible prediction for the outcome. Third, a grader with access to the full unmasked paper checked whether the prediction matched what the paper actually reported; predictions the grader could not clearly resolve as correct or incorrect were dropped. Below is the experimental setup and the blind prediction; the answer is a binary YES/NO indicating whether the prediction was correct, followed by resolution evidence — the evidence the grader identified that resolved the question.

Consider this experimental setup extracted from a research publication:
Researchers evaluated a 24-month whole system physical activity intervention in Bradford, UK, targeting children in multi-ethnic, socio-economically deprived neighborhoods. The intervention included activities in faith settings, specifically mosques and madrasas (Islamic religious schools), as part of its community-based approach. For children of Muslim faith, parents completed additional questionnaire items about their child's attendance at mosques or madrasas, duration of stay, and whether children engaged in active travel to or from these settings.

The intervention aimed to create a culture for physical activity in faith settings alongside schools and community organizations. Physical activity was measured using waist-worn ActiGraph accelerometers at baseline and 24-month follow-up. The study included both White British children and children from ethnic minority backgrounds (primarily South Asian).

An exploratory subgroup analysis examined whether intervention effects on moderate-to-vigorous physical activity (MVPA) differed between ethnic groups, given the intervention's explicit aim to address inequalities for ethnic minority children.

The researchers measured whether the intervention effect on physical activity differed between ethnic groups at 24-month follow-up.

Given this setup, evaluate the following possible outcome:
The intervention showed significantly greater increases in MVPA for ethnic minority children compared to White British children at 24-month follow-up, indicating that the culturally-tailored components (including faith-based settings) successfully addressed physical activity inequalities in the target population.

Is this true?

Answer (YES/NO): YES